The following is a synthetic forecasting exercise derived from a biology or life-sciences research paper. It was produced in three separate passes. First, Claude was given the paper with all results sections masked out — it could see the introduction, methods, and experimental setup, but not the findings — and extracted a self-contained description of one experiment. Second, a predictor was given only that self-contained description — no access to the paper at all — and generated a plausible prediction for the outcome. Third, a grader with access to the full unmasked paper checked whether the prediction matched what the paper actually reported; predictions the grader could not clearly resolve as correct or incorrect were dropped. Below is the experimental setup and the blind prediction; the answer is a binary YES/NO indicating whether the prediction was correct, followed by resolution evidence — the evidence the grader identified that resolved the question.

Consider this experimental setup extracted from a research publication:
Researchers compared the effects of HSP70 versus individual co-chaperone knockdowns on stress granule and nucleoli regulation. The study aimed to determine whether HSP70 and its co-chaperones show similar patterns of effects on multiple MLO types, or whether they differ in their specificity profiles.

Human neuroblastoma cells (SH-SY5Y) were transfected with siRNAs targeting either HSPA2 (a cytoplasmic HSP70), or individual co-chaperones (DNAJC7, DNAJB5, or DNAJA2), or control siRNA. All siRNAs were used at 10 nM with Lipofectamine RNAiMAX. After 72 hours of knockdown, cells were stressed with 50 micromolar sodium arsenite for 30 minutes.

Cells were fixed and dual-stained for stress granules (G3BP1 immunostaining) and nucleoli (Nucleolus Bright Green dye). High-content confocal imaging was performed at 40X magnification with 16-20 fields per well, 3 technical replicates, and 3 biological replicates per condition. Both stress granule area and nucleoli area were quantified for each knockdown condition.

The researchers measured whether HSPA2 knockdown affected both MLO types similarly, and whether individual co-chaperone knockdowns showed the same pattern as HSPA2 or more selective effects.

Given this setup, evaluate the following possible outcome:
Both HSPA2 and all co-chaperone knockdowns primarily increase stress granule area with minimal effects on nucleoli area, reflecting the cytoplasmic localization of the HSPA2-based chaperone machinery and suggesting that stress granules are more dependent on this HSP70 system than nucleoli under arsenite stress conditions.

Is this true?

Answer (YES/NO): NO